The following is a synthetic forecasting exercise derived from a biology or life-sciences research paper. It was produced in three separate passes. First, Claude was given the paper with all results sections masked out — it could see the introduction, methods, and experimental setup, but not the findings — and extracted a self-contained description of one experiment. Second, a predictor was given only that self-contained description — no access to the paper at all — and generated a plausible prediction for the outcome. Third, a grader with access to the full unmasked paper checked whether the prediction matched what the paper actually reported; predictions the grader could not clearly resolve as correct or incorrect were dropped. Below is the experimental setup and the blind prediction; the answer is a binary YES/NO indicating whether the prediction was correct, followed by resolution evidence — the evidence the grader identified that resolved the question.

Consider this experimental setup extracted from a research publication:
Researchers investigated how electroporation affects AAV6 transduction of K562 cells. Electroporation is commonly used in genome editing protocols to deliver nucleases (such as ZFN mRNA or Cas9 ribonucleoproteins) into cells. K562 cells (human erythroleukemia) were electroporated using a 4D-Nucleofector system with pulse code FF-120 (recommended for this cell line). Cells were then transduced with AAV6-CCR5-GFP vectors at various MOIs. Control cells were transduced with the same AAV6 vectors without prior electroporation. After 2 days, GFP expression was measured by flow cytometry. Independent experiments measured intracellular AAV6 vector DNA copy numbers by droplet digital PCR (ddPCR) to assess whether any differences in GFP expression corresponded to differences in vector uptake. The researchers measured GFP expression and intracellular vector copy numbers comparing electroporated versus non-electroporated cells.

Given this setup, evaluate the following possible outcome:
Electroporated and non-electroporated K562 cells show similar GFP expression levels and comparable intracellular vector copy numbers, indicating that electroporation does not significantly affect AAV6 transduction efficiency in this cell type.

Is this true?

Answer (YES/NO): NO